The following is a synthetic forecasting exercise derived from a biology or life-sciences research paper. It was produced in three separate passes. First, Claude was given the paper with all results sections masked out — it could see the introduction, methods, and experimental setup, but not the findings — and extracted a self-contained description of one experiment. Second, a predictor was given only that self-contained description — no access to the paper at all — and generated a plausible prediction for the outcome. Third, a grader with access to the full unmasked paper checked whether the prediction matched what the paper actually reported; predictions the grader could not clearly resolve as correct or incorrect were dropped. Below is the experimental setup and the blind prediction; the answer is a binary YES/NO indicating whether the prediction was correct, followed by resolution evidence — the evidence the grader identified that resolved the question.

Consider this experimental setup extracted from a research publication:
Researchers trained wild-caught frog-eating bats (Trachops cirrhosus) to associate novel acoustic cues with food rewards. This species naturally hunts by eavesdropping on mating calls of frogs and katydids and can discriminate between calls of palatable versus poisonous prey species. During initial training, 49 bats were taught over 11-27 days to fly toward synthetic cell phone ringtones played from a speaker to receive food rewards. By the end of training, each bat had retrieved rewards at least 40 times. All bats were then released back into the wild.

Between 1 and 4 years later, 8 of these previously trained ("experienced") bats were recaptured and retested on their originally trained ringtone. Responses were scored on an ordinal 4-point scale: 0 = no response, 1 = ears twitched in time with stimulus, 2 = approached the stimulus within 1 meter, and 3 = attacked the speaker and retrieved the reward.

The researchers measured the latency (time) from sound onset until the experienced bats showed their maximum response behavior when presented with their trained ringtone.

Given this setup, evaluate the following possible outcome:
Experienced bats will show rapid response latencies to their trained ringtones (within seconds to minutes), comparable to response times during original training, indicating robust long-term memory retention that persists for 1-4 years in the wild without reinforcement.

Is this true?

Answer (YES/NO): YES